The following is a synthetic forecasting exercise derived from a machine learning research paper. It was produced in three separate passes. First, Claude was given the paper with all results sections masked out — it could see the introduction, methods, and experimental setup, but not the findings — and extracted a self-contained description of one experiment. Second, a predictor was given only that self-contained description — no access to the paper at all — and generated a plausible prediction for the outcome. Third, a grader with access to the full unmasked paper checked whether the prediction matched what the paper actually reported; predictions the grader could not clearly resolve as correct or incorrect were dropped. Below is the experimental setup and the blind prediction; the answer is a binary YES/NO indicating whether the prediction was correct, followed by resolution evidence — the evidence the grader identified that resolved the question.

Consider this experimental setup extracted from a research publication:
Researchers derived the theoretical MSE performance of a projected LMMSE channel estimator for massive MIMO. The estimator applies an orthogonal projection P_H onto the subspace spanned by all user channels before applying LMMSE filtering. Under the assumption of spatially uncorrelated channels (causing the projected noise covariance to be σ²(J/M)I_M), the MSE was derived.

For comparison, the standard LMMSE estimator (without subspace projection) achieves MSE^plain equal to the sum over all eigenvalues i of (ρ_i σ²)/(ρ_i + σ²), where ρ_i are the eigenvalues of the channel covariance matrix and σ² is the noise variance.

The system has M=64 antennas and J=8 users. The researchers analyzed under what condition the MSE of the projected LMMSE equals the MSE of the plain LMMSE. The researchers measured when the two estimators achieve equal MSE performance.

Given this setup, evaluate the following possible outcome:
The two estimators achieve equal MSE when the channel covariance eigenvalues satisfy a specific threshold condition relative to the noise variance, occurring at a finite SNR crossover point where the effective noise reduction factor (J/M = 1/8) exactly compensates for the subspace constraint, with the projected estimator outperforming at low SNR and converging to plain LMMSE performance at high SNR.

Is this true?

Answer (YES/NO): NO